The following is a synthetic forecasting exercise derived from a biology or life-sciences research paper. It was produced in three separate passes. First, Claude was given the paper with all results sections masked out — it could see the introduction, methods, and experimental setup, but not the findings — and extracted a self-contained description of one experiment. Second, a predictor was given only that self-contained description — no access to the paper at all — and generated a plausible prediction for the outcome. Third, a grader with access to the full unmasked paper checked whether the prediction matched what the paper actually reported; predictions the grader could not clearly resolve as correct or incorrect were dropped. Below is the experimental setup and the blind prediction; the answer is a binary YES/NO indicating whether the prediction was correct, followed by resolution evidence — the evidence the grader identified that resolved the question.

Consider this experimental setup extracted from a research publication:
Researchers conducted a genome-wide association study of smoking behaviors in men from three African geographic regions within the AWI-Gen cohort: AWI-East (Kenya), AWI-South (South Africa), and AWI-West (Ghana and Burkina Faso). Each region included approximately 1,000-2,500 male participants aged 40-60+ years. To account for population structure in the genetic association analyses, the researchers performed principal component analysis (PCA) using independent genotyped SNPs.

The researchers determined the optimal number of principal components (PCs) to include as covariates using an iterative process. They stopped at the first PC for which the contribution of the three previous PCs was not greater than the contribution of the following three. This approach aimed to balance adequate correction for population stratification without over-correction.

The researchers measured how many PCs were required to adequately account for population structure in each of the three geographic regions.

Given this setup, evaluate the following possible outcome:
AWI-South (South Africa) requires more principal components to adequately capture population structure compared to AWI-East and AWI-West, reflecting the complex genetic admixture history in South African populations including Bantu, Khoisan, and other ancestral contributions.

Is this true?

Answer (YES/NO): YES